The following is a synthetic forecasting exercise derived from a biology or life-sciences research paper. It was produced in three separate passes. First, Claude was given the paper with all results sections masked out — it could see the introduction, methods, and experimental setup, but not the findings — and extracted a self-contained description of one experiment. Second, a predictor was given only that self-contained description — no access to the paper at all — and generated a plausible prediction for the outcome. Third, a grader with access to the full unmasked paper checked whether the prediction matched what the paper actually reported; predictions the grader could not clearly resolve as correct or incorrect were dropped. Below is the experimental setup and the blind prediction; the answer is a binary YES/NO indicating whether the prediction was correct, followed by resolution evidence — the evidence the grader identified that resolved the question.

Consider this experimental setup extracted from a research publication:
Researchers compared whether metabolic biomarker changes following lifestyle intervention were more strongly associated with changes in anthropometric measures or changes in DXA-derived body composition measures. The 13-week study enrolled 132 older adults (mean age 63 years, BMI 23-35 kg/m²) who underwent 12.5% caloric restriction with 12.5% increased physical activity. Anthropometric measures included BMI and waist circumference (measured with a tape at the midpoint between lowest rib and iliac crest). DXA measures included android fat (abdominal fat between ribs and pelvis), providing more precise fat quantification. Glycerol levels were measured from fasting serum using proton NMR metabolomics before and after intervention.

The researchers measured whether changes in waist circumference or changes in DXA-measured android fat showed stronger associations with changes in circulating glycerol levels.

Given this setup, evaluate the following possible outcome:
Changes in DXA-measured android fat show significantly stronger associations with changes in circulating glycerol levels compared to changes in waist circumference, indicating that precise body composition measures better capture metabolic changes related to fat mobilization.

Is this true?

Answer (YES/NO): YES